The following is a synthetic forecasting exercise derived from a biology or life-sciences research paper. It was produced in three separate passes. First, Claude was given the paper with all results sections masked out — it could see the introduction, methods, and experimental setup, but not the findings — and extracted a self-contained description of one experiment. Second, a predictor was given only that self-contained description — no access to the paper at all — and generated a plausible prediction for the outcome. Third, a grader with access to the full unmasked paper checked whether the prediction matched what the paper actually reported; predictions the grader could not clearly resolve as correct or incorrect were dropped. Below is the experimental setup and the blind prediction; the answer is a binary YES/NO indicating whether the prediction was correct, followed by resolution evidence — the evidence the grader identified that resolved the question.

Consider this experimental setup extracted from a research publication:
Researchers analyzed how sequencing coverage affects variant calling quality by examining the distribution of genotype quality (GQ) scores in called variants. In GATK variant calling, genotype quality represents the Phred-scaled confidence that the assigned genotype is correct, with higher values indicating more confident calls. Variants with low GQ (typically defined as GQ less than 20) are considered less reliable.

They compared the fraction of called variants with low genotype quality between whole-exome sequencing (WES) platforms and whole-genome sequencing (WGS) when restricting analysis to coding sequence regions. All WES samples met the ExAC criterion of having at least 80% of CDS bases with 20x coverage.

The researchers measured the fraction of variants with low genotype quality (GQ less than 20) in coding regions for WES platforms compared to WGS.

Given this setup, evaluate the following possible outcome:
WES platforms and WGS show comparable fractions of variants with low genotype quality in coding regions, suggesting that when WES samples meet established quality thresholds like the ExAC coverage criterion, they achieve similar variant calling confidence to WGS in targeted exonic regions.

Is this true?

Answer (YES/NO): NO